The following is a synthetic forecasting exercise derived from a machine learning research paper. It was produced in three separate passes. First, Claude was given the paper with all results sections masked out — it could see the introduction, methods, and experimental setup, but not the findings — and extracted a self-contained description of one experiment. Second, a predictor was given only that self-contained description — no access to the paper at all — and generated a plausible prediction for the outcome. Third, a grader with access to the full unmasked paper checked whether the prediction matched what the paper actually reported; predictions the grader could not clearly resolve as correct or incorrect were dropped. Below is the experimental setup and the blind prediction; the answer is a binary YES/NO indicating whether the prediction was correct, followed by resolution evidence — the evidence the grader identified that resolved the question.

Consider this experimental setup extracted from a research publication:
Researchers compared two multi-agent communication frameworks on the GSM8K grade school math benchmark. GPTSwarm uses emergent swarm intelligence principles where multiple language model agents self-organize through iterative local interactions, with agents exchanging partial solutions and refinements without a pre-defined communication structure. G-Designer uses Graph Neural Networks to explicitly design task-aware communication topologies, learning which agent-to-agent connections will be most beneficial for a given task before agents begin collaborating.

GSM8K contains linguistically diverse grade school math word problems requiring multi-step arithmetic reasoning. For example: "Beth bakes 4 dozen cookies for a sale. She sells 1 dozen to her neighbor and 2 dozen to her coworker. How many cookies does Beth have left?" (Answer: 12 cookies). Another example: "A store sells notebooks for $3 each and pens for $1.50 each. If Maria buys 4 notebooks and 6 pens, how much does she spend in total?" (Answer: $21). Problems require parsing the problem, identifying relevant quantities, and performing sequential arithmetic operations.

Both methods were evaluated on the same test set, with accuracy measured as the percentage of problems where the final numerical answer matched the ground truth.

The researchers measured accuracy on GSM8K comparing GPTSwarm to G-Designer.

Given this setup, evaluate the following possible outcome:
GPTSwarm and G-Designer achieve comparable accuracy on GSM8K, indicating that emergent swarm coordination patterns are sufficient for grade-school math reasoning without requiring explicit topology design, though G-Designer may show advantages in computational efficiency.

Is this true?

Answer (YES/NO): NO